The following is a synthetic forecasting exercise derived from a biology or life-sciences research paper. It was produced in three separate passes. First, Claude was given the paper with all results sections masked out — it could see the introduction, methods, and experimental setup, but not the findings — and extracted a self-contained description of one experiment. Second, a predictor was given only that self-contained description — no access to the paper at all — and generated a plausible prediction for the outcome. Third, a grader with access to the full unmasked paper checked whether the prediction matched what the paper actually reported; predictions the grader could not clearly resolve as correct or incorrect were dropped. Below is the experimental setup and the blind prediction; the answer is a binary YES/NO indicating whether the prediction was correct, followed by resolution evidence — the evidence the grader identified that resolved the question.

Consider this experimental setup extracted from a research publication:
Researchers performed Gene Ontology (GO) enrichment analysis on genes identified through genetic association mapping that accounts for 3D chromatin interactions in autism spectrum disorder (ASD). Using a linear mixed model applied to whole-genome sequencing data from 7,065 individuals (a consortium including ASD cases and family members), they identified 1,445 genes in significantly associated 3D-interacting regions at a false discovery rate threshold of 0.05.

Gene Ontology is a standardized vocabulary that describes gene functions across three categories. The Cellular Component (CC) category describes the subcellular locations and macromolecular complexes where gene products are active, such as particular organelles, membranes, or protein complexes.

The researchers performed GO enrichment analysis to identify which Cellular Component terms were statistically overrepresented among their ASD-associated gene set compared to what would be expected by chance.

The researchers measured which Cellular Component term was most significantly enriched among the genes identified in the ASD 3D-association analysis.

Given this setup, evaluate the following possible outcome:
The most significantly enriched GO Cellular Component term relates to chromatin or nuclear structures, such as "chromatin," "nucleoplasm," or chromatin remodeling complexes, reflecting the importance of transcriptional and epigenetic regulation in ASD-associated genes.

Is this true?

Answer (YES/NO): NO